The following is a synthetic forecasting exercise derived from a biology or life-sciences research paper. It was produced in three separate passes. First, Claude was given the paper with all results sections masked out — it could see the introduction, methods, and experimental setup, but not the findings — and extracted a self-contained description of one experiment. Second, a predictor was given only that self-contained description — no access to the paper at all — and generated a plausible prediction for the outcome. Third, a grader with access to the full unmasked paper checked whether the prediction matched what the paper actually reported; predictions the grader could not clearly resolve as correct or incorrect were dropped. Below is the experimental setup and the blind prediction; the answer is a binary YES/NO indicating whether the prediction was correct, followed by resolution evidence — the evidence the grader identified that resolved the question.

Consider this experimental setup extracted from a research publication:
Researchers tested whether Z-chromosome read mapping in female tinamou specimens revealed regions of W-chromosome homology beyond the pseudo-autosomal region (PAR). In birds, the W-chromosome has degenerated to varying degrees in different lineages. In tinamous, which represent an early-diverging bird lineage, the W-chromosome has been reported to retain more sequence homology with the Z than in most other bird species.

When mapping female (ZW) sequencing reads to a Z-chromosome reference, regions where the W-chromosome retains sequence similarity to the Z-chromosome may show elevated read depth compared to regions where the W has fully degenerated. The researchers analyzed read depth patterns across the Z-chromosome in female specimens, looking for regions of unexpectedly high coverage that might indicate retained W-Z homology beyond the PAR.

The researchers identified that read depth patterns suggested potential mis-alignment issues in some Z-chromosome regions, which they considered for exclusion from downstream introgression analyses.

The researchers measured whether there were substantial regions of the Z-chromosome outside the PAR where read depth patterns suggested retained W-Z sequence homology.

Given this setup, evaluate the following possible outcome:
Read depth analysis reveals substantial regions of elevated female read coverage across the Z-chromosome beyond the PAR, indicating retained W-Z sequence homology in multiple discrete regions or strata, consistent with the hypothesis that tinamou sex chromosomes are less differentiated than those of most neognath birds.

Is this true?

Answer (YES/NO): NO